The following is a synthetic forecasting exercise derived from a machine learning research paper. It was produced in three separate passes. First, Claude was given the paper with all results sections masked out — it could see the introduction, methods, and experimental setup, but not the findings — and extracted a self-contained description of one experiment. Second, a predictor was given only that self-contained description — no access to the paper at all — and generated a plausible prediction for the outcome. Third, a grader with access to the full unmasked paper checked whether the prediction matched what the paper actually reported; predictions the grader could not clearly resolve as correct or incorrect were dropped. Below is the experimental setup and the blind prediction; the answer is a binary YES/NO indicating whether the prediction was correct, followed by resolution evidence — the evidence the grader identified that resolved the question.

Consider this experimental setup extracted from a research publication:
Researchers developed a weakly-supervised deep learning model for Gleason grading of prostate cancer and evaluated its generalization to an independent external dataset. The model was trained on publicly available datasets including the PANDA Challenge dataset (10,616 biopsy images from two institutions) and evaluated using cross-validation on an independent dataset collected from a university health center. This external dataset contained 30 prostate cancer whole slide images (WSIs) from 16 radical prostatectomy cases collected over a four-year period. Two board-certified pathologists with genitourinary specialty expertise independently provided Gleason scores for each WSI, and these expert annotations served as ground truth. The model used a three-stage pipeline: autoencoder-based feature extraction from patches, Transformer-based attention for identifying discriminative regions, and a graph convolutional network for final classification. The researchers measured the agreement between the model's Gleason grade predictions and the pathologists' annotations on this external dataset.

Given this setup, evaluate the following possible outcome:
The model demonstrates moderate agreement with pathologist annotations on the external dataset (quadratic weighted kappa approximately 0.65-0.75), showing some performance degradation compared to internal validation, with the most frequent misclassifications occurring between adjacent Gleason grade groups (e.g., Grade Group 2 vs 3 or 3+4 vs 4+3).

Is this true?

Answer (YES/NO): NO